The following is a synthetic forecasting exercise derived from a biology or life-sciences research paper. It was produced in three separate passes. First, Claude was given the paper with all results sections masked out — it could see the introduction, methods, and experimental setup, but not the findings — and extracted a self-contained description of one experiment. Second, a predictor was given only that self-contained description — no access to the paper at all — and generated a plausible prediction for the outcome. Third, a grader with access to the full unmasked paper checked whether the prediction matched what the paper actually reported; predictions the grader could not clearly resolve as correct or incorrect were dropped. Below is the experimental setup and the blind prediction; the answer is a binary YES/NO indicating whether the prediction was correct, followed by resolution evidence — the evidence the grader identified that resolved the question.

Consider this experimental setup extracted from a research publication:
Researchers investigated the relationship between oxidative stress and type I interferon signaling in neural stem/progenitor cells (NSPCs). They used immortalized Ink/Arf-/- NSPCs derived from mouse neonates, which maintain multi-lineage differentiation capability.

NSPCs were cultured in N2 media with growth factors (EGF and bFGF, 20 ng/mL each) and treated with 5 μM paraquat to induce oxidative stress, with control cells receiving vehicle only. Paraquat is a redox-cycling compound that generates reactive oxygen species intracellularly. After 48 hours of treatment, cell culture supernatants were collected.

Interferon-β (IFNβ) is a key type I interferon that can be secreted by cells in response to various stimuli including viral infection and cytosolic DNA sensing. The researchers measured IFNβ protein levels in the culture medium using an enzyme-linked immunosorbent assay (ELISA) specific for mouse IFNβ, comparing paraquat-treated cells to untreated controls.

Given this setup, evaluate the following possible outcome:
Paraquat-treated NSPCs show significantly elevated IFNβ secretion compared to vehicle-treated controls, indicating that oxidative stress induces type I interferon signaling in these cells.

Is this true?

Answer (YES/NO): YES